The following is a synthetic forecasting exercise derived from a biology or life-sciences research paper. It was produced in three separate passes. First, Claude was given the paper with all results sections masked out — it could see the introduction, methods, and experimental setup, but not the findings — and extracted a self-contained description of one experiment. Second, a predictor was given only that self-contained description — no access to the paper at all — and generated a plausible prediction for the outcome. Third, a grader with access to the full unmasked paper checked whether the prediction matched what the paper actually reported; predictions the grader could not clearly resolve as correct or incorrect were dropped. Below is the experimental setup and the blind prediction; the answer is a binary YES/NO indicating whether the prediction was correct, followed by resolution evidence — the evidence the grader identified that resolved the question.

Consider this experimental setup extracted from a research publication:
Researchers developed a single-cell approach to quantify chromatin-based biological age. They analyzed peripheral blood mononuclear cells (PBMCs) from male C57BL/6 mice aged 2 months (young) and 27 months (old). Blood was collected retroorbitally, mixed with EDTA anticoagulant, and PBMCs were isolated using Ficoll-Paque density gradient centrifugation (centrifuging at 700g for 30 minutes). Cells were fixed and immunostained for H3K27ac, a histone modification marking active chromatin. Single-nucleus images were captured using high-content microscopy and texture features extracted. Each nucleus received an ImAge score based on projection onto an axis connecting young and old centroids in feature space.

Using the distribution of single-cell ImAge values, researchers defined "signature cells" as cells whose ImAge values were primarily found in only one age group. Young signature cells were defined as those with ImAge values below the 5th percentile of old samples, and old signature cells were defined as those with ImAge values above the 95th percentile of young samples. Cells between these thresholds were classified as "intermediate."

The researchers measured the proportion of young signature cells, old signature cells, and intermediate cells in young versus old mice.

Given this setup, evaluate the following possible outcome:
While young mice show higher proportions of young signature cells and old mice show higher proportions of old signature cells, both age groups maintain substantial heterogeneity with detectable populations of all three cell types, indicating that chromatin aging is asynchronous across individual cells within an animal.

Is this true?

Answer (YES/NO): YES